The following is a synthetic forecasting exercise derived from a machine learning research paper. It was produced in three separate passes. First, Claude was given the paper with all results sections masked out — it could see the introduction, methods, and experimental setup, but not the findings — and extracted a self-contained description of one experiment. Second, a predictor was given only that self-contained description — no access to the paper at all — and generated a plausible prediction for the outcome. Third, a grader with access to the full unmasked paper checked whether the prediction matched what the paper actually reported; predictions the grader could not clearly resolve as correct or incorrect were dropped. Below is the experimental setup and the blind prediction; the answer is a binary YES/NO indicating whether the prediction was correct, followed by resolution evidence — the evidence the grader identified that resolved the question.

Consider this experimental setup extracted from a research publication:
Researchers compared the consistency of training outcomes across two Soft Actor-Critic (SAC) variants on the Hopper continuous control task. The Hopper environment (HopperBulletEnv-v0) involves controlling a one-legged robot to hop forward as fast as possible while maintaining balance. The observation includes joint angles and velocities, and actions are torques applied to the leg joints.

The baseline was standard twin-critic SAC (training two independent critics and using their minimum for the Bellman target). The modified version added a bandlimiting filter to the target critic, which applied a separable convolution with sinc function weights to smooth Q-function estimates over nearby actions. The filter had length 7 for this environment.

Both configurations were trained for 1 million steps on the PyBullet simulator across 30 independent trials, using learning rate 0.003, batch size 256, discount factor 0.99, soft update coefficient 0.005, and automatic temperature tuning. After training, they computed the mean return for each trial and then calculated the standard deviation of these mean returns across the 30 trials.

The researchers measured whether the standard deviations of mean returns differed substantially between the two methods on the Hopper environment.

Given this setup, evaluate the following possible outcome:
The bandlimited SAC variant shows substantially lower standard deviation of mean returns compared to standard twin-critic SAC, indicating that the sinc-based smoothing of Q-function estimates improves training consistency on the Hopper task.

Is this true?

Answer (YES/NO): YES